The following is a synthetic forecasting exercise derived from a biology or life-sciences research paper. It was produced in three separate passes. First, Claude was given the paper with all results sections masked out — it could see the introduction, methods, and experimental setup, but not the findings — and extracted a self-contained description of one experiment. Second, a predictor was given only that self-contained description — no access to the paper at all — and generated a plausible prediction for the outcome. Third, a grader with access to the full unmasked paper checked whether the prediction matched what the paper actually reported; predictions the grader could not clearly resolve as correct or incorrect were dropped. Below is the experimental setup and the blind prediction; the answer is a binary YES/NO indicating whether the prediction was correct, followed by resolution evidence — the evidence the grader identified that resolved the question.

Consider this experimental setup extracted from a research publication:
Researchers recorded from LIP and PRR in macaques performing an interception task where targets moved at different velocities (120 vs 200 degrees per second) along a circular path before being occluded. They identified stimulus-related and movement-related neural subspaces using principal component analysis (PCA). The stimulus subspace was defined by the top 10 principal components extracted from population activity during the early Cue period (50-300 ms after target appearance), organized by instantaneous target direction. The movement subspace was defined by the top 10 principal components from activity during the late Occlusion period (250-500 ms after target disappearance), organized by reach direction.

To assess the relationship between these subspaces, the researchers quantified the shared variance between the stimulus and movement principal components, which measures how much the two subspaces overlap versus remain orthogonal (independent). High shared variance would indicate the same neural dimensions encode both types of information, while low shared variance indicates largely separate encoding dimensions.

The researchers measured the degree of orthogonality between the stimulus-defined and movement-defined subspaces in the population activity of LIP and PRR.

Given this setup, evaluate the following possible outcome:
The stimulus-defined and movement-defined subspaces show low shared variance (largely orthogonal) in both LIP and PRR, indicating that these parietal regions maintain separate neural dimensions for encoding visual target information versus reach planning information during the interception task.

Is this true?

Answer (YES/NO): YES